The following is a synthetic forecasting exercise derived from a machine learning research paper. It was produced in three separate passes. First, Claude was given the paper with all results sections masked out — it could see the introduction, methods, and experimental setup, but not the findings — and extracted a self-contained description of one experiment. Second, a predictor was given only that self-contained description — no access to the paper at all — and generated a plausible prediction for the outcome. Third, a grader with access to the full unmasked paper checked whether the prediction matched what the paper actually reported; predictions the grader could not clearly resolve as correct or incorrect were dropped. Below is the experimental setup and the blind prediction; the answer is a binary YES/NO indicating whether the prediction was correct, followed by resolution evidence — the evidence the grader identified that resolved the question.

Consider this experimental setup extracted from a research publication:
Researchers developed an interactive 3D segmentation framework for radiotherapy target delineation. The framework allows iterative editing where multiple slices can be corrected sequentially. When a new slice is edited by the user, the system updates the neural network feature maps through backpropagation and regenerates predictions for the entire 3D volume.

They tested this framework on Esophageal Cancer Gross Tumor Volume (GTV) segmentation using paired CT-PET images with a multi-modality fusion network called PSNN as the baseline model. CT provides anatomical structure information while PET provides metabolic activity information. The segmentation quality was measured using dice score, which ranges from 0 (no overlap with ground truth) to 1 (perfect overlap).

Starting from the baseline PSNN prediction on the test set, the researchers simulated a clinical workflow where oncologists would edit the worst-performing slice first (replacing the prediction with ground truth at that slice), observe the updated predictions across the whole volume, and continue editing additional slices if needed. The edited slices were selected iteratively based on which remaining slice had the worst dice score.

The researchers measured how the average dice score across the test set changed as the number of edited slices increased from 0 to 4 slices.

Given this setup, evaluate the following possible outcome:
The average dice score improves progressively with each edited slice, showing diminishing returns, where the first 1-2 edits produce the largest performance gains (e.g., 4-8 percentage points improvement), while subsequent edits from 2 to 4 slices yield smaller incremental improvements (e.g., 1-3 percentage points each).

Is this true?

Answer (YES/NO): YES